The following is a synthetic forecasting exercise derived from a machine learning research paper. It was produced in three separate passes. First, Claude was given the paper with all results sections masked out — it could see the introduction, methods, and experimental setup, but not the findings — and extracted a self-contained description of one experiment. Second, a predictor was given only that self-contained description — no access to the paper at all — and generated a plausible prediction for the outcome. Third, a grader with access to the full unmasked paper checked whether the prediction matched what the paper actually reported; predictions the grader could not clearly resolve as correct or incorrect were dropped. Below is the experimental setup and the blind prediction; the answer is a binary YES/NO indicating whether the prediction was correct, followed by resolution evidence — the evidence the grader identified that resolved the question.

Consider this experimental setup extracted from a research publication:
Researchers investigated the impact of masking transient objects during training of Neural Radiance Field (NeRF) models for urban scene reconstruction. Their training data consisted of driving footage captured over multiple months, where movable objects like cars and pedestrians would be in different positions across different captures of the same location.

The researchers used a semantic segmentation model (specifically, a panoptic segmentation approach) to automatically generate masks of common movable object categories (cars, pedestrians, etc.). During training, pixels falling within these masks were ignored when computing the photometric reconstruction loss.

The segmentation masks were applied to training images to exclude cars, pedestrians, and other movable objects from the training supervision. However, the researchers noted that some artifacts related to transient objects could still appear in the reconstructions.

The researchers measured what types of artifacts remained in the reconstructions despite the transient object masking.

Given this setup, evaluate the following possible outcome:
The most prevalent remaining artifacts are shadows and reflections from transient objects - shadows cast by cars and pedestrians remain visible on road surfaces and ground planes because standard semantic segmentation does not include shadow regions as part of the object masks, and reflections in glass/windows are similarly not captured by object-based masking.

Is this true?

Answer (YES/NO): NO